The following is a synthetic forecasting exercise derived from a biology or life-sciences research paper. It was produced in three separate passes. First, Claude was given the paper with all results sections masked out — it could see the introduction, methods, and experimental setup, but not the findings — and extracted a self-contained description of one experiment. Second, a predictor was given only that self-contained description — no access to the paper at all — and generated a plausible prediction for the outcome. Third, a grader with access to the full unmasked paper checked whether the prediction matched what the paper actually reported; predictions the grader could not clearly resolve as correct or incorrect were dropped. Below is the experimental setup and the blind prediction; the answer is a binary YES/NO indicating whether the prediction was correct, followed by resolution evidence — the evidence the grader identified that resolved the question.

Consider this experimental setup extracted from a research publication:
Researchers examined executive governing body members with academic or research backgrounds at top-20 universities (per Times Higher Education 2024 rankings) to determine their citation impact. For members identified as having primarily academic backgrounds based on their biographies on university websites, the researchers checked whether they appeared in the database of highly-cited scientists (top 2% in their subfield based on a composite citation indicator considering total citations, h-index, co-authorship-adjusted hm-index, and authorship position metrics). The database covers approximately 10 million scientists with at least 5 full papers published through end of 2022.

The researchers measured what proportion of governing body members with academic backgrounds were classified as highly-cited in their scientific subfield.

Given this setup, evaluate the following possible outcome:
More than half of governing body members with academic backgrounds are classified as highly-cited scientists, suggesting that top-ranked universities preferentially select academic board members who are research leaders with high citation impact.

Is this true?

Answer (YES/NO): NO